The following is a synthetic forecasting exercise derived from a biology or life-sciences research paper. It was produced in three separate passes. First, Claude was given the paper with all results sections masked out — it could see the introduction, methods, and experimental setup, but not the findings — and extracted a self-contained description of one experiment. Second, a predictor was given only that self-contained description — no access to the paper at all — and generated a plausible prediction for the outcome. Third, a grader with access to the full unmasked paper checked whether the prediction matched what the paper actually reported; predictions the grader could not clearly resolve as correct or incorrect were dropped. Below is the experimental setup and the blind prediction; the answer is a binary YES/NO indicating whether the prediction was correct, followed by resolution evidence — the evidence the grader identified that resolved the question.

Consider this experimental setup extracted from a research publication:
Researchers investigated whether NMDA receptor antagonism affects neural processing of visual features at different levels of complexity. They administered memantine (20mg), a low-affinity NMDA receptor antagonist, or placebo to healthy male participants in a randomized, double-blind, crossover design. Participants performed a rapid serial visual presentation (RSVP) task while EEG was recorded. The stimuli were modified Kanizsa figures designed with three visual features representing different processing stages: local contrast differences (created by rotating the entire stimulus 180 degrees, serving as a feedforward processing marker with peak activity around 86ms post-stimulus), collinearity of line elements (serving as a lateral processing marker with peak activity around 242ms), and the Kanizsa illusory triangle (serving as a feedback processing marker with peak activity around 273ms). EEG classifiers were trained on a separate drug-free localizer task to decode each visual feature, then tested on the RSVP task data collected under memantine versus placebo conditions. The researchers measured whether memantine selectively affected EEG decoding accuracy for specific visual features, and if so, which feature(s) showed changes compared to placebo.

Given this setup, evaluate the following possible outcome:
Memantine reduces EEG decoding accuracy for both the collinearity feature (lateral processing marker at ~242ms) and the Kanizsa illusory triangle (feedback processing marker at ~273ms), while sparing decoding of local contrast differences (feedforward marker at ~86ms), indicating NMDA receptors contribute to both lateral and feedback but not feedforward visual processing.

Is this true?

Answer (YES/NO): NO